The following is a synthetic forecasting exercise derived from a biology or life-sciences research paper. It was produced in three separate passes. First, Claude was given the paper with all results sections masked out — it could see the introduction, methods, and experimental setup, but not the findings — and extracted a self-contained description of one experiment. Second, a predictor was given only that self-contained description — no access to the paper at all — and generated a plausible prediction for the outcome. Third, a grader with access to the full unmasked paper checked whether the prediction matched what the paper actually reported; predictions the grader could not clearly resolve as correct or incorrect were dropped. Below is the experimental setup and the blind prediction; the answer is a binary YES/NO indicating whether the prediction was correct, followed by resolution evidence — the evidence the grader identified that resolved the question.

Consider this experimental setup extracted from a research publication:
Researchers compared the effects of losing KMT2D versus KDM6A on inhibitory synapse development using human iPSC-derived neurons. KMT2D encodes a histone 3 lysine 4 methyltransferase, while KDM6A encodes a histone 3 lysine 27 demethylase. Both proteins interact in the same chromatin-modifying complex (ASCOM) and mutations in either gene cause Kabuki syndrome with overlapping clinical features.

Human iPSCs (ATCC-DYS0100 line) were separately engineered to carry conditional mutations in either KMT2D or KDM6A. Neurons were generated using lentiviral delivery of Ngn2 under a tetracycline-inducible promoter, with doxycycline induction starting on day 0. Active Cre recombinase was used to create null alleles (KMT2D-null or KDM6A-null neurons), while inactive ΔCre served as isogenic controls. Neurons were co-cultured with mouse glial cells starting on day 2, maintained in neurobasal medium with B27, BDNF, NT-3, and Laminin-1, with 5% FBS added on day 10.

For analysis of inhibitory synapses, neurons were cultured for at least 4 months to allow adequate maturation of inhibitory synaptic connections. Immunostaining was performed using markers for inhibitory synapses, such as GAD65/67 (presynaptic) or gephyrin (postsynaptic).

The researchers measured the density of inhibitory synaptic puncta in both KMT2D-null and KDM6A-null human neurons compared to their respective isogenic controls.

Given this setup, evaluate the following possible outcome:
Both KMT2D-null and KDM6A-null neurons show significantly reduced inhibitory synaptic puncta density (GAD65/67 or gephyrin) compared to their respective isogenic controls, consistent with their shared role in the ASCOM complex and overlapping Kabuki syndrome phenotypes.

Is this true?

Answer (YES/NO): NO